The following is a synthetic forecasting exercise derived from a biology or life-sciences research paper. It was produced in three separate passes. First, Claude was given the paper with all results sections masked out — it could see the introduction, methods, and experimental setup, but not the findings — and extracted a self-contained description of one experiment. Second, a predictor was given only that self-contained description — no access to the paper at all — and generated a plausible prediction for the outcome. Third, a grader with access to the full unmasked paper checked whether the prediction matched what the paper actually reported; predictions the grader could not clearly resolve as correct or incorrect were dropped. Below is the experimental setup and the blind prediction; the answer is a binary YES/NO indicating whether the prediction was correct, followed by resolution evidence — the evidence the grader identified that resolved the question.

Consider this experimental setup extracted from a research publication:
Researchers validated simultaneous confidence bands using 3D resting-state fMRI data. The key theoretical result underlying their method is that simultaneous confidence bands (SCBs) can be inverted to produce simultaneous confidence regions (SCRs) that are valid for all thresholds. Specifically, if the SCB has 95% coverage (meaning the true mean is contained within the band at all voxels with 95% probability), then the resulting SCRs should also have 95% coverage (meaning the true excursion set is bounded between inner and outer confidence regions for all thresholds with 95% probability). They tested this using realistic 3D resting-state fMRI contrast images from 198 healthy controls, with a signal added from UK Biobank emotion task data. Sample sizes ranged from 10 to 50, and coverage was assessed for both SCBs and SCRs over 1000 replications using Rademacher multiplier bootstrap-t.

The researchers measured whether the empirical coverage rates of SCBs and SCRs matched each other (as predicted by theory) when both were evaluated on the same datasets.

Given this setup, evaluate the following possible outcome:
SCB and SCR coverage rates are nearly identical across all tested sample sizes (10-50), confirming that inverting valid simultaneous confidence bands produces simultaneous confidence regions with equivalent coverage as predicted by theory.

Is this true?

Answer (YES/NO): NO